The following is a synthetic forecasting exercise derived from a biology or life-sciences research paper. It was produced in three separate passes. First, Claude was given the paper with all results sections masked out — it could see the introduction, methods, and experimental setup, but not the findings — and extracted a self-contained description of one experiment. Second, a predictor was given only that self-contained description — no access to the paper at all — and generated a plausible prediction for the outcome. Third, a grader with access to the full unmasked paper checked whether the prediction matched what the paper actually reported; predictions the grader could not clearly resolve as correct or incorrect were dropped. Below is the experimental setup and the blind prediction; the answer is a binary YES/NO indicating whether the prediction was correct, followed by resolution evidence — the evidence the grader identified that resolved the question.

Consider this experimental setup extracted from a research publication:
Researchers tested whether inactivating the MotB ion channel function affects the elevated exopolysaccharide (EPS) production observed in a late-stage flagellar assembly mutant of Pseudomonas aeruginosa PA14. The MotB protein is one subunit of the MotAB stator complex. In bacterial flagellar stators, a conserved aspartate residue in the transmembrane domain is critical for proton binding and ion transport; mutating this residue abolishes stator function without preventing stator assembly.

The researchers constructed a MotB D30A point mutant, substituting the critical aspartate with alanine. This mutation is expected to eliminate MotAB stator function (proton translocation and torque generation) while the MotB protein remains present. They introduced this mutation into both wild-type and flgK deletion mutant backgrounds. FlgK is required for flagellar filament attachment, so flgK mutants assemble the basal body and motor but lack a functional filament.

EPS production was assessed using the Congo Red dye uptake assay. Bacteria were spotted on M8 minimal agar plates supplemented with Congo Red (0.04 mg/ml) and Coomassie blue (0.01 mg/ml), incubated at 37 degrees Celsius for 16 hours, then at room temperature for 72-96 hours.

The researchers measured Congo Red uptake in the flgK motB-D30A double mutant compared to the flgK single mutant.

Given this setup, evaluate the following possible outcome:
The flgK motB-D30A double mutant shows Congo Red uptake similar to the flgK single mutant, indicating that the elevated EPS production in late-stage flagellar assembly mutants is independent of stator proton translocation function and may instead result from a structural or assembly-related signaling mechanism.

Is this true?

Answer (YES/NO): NO